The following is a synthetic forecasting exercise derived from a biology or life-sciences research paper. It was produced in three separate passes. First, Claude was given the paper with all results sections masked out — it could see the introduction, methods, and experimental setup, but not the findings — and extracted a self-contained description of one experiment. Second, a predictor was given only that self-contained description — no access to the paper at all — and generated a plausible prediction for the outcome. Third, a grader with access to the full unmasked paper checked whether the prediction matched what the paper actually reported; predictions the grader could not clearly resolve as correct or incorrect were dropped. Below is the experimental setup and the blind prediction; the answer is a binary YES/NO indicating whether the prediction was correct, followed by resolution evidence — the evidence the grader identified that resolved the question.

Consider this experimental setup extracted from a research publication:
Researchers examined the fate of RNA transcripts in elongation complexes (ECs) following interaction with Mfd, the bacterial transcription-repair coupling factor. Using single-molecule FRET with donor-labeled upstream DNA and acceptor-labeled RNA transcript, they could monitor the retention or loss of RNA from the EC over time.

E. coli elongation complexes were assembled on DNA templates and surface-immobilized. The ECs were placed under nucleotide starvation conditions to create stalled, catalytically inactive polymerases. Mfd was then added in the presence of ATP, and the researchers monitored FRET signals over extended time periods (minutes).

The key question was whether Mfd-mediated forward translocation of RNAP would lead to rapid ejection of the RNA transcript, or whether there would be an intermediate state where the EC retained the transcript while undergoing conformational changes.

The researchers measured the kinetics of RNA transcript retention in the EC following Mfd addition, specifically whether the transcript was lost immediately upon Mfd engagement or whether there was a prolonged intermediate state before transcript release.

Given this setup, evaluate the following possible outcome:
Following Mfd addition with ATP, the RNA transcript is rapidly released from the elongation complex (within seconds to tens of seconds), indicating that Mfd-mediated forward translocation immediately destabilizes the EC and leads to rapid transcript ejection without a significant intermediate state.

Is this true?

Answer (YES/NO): NO